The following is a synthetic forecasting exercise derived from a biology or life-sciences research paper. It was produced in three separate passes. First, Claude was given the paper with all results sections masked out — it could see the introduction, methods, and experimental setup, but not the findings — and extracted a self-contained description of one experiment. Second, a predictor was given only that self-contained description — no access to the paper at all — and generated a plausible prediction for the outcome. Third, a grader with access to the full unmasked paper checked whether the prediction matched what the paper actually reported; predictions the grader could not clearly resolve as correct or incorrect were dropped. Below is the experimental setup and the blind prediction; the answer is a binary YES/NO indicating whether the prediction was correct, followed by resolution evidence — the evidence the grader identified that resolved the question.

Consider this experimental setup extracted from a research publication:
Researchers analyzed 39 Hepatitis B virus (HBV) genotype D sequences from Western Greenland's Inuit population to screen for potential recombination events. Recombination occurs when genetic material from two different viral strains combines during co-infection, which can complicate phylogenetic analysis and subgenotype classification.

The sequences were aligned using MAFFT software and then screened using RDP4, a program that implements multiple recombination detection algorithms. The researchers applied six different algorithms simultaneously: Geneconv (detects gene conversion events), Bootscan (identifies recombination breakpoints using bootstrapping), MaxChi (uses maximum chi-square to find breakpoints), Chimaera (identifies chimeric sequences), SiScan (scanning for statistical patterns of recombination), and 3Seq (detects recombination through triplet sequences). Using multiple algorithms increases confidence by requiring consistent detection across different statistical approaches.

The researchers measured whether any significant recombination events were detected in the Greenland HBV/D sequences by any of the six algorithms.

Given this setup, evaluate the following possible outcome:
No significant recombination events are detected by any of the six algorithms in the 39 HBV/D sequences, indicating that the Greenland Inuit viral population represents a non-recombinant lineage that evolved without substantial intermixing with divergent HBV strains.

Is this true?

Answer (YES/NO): YES